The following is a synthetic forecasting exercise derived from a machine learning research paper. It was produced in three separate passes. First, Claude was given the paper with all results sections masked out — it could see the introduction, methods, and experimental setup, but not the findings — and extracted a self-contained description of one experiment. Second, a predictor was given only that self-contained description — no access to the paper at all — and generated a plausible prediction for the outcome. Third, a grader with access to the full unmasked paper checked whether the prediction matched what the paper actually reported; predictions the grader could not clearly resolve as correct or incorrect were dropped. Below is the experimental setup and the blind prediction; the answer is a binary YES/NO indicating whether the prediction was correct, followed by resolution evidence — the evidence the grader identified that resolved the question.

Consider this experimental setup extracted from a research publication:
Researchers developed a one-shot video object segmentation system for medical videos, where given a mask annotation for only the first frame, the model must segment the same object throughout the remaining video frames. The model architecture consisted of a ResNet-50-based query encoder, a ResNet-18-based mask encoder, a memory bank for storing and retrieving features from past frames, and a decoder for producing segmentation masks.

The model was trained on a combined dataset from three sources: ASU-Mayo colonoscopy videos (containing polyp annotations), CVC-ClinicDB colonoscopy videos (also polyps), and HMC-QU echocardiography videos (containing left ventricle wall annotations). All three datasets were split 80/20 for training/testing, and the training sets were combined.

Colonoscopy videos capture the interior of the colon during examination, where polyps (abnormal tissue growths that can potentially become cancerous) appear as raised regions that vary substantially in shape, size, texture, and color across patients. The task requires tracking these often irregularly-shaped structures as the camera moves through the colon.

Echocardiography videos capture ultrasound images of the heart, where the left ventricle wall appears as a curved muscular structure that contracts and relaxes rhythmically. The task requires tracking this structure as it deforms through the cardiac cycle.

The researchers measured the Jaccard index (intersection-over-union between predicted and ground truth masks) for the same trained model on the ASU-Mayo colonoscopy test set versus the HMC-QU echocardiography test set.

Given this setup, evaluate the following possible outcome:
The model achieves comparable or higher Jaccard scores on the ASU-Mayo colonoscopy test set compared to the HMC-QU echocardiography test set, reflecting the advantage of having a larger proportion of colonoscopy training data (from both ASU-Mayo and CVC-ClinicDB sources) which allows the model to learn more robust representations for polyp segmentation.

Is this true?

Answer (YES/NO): NO